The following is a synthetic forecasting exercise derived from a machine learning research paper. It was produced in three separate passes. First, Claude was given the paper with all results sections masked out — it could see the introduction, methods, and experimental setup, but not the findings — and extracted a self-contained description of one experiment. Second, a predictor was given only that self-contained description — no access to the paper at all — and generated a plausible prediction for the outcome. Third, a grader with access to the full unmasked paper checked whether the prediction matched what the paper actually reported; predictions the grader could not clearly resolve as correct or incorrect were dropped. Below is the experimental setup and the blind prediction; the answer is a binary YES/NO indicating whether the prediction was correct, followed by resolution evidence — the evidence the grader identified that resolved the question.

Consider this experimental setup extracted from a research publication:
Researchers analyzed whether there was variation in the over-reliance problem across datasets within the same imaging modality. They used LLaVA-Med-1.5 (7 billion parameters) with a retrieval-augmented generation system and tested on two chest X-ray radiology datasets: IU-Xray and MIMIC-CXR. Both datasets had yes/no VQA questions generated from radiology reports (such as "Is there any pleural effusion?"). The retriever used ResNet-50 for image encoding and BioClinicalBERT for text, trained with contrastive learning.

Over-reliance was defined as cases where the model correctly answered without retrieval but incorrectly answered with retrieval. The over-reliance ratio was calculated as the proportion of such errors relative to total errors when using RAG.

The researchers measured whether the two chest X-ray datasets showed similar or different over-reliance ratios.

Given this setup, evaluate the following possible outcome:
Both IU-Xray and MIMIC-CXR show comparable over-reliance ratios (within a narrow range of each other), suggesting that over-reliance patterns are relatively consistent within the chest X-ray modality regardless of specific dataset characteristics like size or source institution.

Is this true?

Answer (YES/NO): NO